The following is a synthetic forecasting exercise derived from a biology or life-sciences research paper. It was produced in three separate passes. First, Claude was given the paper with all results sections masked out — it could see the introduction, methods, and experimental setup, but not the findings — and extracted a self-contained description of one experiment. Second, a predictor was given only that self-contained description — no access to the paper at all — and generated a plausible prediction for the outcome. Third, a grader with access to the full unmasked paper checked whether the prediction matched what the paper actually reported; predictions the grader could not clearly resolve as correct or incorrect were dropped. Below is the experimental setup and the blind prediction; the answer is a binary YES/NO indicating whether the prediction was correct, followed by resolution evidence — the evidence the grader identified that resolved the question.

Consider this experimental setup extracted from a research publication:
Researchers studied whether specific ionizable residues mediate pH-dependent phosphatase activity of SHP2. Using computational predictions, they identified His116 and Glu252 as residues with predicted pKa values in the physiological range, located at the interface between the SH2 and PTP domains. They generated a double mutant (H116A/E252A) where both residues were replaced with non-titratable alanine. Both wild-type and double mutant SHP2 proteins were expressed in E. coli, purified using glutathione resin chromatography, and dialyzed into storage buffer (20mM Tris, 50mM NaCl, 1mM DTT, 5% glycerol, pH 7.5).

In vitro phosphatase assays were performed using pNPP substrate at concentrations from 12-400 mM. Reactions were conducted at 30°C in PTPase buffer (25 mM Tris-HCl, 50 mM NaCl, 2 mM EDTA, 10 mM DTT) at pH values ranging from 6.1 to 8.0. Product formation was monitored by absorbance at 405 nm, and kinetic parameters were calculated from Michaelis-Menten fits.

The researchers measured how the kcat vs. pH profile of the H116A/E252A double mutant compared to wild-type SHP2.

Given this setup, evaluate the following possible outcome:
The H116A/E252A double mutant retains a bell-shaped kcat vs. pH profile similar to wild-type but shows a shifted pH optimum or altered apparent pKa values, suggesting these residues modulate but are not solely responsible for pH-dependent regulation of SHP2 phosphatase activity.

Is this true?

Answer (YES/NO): NO